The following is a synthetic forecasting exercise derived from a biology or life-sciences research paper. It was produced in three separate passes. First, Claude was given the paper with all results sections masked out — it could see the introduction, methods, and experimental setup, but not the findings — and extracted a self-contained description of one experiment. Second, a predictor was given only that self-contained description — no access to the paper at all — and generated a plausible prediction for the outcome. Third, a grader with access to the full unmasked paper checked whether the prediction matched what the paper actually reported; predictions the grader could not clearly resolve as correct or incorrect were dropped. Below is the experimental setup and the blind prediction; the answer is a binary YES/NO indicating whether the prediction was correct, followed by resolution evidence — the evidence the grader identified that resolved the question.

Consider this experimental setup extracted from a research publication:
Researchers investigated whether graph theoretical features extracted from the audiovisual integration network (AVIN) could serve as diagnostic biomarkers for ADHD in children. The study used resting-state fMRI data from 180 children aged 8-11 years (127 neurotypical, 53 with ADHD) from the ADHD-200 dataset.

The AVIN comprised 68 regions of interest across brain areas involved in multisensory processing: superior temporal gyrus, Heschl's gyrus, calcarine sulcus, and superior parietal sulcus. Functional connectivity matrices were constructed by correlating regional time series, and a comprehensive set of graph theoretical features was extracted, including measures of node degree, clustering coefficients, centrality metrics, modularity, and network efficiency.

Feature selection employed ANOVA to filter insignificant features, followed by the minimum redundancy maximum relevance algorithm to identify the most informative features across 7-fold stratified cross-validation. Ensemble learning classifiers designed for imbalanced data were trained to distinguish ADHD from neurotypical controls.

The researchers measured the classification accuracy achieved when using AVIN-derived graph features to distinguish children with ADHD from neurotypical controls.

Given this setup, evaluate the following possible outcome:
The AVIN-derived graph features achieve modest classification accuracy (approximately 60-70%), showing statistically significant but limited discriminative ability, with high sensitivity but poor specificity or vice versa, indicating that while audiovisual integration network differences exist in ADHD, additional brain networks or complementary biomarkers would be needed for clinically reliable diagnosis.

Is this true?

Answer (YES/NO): NO